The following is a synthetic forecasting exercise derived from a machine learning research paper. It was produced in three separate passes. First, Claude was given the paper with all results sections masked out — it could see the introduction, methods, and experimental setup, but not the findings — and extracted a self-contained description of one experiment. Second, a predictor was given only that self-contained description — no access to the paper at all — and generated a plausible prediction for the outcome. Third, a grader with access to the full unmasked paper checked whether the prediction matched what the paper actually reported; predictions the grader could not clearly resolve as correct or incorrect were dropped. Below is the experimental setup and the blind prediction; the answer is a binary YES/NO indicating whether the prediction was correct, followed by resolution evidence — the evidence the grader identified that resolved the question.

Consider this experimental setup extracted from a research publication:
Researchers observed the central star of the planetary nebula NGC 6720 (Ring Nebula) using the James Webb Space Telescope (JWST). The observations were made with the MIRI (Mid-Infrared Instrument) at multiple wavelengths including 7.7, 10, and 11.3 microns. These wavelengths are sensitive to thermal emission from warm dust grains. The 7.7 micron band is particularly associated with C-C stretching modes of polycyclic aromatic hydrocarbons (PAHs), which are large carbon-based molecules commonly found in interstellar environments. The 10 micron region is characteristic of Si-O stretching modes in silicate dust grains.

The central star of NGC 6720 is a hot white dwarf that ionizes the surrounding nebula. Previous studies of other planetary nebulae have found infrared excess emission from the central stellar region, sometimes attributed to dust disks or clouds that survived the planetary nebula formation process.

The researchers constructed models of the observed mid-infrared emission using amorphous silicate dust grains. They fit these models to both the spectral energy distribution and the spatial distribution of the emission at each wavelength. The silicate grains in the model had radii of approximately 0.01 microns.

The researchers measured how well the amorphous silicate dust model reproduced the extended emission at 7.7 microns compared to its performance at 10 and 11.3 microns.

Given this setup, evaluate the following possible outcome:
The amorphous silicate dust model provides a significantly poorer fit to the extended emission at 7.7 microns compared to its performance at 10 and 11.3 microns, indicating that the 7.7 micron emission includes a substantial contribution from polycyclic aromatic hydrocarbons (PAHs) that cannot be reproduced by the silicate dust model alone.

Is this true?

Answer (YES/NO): YES